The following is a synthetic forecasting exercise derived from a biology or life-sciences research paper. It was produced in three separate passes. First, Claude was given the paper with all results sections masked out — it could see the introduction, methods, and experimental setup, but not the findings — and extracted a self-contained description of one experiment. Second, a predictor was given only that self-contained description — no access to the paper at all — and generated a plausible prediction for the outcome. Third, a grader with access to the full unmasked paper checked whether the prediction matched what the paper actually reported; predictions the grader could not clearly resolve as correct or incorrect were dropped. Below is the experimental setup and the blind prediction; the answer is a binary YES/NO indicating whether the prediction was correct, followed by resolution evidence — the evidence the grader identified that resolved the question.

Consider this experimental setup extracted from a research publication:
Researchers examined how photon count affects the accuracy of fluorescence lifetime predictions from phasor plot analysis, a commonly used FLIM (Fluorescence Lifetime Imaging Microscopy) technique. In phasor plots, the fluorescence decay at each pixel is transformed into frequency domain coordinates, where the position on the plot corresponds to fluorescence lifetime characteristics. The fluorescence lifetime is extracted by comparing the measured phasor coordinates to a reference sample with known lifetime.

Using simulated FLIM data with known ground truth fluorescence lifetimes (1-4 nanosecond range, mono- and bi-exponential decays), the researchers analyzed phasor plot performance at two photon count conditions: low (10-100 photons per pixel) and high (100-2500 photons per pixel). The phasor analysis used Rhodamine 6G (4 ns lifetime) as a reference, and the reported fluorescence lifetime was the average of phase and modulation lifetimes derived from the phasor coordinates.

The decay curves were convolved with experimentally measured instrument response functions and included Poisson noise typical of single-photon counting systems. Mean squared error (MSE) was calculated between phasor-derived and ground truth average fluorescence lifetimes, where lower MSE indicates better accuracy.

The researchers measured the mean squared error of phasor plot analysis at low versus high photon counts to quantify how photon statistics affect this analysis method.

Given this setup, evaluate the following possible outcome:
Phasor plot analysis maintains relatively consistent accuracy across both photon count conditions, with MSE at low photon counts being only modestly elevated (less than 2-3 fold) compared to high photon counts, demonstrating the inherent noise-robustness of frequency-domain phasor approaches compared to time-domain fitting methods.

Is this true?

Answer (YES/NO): NO